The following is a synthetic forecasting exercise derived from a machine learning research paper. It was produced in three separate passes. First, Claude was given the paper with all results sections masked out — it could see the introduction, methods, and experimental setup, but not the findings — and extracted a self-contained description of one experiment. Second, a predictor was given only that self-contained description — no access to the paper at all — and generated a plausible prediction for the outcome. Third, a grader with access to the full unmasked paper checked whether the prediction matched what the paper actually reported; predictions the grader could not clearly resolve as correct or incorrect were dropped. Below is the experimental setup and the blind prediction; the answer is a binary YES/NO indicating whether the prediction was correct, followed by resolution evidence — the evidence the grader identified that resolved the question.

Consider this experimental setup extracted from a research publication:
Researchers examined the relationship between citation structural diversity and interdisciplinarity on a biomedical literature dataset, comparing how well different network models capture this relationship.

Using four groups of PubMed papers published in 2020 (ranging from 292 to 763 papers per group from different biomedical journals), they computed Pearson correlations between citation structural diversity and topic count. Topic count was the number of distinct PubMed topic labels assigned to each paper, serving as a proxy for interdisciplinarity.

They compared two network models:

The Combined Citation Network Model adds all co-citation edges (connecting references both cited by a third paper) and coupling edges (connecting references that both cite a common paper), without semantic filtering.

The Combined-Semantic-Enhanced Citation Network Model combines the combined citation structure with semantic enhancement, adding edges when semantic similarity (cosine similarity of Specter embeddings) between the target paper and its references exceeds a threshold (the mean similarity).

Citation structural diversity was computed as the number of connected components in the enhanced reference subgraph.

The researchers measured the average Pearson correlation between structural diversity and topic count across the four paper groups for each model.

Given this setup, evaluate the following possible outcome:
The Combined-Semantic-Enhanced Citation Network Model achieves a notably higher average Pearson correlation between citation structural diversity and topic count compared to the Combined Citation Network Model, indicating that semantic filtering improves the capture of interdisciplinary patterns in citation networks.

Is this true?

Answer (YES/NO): NO